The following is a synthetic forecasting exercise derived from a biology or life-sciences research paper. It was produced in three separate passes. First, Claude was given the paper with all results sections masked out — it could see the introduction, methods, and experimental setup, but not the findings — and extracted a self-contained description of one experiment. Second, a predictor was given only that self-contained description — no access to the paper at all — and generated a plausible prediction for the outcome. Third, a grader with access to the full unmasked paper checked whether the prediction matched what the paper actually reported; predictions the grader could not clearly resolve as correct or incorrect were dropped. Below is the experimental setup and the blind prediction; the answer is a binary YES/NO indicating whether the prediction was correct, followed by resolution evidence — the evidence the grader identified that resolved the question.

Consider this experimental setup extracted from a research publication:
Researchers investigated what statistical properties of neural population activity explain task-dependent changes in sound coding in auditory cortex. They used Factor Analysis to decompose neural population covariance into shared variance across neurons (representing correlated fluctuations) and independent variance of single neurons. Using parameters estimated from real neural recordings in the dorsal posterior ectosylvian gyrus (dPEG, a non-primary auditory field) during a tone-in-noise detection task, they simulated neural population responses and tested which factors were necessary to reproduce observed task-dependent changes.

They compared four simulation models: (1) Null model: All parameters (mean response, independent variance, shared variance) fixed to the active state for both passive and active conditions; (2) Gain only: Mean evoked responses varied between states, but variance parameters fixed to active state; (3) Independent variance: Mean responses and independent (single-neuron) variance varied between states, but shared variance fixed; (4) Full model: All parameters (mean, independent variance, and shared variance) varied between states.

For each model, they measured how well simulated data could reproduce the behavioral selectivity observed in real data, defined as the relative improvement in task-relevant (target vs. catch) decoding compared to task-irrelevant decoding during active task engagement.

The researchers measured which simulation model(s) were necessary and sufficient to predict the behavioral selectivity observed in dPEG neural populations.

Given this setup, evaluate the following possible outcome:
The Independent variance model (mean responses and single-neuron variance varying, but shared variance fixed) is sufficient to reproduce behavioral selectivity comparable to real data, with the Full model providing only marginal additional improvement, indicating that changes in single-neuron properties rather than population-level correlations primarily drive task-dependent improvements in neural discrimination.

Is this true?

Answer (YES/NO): NO